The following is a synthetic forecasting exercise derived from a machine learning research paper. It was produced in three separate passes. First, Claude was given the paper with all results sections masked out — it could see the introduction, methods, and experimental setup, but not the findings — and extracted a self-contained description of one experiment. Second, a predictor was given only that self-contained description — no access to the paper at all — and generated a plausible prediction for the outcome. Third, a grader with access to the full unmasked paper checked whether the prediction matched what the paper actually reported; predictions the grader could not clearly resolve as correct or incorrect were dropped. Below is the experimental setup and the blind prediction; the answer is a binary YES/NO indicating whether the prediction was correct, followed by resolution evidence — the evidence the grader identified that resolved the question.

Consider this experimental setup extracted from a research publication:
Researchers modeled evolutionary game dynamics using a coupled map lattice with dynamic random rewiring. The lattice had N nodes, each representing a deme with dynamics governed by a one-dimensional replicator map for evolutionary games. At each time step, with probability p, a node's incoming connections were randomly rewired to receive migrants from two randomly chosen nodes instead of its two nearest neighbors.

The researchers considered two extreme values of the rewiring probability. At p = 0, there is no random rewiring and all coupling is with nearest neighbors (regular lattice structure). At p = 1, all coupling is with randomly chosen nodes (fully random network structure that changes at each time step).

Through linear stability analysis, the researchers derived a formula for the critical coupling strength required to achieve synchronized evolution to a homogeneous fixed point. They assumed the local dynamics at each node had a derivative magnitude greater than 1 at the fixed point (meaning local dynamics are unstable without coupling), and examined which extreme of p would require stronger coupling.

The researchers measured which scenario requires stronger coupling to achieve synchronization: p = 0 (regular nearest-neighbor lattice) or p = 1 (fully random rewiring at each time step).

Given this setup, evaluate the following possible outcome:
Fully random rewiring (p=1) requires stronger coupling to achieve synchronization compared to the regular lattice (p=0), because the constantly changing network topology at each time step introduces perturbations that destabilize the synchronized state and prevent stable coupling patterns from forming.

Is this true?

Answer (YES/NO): NO